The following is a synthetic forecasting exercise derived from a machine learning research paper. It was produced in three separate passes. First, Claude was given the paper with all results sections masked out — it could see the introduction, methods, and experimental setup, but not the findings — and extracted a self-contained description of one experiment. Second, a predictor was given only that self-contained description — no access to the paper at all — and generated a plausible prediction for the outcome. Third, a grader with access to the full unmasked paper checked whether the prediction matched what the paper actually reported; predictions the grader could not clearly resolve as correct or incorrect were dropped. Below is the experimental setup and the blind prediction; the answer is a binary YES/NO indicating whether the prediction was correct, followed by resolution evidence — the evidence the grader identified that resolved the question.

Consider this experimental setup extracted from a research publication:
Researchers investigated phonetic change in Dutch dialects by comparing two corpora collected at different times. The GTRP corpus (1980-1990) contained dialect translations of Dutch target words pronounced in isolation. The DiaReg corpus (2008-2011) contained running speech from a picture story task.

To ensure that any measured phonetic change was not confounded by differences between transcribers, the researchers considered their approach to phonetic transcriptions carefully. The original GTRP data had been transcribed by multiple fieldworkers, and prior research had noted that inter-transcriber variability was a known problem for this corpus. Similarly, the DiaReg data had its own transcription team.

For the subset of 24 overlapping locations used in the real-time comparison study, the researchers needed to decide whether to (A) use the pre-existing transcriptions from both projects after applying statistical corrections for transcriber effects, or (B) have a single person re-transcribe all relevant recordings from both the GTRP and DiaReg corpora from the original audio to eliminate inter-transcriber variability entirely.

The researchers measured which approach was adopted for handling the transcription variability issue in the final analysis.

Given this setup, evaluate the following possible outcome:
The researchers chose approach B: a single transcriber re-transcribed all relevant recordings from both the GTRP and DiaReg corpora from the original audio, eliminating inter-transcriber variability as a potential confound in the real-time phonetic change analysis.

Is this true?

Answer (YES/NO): YES